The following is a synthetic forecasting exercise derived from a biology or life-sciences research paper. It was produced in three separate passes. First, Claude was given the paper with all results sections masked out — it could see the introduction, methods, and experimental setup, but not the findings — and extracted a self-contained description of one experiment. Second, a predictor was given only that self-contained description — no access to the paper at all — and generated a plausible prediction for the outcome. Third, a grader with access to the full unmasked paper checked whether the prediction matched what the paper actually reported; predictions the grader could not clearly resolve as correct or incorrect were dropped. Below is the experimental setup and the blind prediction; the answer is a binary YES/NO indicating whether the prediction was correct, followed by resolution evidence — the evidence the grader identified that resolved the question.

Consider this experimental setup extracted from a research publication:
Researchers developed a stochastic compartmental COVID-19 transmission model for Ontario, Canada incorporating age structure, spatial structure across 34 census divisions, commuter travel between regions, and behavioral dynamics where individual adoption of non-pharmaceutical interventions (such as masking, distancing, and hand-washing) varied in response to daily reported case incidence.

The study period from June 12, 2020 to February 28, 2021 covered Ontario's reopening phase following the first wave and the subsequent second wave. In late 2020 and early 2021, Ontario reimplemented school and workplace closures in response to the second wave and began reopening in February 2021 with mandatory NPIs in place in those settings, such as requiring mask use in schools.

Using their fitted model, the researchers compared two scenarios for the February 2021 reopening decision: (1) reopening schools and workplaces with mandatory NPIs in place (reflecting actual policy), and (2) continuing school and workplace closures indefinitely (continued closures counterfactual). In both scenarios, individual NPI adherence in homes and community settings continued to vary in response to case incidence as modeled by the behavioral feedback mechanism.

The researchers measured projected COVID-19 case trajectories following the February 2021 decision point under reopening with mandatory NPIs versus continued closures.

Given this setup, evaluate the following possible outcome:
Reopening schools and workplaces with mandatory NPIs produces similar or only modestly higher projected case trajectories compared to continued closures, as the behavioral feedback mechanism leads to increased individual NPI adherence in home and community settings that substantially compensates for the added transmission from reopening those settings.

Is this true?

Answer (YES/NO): NO